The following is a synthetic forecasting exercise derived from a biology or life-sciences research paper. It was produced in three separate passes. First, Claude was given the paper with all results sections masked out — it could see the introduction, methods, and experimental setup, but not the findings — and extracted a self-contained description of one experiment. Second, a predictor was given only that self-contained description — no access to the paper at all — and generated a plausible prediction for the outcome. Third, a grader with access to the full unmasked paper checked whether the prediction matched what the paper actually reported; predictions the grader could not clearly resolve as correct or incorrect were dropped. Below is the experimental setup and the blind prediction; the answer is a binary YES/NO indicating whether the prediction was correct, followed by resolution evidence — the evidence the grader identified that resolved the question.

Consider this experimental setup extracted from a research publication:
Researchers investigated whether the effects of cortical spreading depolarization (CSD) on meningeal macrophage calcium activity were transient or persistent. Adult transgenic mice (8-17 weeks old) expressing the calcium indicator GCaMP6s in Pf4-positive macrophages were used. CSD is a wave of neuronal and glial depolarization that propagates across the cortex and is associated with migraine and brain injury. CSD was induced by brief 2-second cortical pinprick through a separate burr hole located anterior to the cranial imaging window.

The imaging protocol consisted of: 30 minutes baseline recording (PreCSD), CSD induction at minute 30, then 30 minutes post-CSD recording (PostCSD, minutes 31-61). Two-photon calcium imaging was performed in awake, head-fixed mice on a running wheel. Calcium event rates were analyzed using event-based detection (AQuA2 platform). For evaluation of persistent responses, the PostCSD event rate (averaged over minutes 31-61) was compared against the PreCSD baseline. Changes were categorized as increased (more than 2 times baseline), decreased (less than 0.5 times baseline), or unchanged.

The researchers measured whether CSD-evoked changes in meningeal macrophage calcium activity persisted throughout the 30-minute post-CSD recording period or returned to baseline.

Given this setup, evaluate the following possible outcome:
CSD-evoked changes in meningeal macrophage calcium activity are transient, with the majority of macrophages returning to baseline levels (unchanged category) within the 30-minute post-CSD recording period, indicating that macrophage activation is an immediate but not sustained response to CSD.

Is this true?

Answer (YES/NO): NO